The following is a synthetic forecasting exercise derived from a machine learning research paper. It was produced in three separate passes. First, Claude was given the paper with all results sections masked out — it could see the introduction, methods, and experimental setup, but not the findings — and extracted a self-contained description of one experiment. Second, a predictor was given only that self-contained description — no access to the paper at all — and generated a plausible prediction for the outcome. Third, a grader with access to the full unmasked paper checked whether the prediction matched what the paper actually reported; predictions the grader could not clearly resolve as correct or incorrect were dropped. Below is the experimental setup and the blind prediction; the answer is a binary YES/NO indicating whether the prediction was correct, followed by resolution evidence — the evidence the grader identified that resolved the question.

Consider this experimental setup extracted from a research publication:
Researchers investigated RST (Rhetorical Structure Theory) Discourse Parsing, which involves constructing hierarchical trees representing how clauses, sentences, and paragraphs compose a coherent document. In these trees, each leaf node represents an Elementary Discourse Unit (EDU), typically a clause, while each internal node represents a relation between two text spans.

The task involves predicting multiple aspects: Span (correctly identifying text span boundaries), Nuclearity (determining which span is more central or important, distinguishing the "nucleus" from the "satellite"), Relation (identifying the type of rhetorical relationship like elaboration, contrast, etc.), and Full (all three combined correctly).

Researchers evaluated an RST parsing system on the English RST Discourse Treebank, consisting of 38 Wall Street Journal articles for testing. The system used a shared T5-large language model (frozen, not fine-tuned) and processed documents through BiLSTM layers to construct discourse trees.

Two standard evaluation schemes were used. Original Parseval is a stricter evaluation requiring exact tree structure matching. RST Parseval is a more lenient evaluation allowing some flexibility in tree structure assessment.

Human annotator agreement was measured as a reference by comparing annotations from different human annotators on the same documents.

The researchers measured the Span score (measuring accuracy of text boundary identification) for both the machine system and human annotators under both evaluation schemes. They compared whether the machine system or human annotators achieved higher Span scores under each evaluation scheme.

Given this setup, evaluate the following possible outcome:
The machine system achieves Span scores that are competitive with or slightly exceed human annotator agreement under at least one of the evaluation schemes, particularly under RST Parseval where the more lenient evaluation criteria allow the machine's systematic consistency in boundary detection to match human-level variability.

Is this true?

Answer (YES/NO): YES